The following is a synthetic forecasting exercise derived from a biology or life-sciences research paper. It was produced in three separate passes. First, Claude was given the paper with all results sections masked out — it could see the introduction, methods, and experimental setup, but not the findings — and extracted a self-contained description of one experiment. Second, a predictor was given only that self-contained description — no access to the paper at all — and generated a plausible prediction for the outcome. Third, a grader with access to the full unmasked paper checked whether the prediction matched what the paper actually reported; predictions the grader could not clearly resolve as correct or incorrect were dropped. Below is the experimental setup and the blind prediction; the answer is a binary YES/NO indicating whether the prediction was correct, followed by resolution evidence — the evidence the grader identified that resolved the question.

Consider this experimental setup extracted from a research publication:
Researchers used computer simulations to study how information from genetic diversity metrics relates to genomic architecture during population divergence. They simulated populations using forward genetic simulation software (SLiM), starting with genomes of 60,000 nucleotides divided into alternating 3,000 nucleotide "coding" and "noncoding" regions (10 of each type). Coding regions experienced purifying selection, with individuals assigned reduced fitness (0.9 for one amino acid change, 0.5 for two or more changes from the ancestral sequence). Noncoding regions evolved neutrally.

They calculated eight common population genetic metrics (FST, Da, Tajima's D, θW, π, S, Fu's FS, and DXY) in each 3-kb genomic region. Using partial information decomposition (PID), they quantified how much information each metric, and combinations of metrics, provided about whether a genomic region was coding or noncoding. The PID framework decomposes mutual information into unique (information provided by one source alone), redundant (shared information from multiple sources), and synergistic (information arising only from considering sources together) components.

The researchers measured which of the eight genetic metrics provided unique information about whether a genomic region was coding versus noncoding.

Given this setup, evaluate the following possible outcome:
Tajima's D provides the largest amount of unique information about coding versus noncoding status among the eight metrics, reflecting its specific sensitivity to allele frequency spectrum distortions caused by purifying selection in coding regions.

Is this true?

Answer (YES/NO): NO